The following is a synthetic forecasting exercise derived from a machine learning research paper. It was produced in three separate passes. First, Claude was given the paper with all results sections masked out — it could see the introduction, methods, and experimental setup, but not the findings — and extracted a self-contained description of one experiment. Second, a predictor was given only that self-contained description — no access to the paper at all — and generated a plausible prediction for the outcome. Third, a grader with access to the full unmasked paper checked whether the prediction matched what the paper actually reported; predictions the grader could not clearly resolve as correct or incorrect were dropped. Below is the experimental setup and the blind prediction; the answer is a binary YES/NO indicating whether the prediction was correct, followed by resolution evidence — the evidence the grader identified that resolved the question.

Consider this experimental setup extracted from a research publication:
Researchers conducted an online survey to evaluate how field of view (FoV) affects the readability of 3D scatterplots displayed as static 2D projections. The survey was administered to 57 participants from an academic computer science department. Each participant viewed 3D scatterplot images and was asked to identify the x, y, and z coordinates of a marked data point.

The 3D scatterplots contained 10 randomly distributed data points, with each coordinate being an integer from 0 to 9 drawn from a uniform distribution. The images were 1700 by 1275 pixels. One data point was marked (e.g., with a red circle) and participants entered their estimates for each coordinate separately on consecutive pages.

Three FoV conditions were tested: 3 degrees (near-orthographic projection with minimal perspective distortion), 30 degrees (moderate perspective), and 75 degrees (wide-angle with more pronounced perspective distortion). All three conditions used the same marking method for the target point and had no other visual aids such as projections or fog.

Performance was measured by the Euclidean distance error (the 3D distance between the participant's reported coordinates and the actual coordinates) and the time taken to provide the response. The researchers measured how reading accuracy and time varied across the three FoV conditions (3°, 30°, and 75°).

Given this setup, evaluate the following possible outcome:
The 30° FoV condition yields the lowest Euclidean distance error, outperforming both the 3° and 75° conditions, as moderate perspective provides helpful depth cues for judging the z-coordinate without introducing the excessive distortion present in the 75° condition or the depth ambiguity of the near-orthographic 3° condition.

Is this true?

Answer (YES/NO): NO